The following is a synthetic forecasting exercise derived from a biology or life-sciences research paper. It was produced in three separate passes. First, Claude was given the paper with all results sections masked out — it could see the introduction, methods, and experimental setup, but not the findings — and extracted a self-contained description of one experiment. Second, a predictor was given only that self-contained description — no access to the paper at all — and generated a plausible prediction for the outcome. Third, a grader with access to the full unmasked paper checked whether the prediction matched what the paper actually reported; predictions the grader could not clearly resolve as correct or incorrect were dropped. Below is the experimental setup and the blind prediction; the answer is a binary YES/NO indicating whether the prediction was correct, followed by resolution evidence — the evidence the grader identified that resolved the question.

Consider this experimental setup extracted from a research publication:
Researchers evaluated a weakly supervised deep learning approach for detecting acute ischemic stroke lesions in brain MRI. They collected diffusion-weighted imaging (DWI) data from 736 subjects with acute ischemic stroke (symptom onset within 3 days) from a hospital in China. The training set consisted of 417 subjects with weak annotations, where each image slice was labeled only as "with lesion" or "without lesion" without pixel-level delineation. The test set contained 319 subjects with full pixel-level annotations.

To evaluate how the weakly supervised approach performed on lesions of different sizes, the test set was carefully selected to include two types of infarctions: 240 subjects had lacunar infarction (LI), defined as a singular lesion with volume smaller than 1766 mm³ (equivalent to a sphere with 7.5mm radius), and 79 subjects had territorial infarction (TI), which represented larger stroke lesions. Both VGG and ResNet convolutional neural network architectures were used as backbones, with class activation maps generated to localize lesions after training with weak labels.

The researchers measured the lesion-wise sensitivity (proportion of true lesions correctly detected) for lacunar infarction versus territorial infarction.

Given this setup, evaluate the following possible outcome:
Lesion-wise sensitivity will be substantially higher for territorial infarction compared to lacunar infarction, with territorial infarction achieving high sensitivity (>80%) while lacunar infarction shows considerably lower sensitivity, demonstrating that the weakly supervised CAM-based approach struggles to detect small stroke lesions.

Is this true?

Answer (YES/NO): NO